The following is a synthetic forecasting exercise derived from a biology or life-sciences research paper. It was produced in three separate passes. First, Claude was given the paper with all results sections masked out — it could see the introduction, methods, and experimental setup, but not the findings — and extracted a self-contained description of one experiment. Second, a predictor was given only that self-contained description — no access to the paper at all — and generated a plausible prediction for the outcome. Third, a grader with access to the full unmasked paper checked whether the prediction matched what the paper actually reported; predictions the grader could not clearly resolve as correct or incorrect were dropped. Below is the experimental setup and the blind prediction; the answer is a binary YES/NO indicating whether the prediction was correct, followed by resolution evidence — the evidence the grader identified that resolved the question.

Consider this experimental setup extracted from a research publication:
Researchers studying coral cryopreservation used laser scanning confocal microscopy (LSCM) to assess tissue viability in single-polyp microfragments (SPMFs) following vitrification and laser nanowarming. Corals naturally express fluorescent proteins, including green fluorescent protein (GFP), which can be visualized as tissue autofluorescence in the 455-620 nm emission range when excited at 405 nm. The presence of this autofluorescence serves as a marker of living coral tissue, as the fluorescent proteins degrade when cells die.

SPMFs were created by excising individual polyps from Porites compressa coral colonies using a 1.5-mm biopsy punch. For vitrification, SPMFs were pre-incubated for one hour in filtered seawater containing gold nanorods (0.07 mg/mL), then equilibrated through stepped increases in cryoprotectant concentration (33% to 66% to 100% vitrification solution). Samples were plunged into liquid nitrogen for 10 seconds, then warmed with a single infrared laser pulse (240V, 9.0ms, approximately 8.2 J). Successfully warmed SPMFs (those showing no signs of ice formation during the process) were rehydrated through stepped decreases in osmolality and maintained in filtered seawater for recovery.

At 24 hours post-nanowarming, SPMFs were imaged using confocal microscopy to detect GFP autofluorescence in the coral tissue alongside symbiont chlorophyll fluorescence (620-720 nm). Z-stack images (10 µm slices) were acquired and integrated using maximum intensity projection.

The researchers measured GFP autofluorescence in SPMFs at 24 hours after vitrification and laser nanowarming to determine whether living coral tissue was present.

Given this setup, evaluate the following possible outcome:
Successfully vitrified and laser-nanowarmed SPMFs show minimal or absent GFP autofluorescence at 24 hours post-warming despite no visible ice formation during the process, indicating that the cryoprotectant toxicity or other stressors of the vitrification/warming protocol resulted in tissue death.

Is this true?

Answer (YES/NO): NO